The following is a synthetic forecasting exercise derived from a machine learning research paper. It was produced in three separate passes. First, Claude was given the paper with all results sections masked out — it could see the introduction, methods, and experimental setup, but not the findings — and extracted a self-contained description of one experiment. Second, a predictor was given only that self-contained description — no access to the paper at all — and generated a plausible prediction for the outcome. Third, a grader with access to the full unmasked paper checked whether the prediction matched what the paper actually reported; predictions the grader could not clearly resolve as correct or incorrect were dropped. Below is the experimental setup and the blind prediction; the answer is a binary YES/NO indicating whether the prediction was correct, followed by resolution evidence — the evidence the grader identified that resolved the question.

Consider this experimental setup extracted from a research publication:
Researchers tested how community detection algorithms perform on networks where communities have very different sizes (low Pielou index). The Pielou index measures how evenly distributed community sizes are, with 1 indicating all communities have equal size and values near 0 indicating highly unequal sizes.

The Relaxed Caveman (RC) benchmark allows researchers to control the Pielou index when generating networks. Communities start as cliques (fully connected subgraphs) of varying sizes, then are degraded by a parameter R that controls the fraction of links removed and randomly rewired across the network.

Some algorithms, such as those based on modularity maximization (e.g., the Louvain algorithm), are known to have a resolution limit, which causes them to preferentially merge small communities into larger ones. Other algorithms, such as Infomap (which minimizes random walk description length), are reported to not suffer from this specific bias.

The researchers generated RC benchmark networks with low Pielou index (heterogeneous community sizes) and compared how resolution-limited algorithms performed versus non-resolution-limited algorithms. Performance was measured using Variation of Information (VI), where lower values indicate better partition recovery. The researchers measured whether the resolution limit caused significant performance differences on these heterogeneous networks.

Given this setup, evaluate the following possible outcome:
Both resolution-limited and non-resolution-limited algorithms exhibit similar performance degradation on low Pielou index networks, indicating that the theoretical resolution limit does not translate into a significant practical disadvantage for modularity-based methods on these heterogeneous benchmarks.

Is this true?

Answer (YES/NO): NO